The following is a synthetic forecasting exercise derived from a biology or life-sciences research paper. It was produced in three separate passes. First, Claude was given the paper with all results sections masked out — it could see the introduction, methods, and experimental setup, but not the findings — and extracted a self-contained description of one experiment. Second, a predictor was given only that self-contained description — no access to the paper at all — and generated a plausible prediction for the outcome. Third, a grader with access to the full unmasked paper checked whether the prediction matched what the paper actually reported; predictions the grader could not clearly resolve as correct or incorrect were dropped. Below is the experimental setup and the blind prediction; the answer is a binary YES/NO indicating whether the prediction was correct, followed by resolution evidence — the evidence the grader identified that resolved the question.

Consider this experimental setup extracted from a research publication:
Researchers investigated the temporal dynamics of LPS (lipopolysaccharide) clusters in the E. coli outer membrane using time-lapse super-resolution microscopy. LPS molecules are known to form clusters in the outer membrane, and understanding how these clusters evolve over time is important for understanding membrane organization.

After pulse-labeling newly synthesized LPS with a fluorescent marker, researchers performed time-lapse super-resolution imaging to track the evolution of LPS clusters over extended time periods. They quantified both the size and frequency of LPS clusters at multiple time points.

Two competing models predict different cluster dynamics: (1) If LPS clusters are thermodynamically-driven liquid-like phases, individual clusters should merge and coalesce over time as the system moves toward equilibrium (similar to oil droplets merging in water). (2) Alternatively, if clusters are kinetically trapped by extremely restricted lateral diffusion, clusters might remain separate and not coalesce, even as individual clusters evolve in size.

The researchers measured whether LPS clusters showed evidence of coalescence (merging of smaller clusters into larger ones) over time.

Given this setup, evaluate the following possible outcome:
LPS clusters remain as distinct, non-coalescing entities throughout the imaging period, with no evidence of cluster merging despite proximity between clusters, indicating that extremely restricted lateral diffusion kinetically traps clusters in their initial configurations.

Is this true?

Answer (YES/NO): YES